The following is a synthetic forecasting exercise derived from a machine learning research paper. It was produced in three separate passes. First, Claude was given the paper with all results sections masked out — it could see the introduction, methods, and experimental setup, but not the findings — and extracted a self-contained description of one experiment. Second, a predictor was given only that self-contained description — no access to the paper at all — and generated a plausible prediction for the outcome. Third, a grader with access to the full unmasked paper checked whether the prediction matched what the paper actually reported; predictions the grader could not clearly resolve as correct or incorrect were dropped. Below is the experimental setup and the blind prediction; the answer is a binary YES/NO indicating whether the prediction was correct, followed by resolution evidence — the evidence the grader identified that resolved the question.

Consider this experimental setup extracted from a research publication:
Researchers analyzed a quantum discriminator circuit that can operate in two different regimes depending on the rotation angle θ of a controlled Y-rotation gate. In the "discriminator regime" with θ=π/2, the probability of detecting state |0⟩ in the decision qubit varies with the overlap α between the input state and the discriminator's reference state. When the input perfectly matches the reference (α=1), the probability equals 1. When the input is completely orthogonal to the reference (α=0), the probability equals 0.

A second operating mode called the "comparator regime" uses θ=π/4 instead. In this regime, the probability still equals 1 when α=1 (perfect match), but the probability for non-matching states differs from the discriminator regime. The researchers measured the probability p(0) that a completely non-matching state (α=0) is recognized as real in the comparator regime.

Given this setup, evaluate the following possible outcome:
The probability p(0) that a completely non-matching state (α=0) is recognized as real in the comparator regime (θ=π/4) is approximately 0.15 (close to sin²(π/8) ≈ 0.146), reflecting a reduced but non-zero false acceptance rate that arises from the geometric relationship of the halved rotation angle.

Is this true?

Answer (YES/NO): NO